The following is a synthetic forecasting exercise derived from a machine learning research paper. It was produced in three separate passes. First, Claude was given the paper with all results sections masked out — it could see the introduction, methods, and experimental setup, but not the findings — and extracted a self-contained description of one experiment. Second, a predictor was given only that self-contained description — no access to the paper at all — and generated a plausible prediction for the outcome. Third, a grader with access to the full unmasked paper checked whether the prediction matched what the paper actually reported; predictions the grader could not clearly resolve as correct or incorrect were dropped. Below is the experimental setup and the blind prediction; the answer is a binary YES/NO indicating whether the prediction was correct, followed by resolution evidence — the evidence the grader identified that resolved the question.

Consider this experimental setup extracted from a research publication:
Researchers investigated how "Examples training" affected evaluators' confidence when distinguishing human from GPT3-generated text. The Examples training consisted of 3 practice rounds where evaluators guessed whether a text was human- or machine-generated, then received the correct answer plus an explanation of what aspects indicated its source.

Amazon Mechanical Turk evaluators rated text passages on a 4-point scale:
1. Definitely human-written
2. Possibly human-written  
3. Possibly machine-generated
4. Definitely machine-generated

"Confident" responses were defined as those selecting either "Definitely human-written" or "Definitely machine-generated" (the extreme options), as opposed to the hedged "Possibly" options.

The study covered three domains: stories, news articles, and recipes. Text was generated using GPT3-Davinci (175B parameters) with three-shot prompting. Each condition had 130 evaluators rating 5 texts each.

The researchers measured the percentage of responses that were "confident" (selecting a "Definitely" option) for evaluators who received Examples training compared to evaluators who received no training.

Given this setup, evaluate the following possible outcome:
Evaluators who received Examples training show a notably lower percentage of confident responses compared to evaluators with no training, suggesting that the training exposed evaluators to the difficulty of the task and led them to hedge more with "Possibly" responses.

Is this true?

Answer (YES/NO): NO